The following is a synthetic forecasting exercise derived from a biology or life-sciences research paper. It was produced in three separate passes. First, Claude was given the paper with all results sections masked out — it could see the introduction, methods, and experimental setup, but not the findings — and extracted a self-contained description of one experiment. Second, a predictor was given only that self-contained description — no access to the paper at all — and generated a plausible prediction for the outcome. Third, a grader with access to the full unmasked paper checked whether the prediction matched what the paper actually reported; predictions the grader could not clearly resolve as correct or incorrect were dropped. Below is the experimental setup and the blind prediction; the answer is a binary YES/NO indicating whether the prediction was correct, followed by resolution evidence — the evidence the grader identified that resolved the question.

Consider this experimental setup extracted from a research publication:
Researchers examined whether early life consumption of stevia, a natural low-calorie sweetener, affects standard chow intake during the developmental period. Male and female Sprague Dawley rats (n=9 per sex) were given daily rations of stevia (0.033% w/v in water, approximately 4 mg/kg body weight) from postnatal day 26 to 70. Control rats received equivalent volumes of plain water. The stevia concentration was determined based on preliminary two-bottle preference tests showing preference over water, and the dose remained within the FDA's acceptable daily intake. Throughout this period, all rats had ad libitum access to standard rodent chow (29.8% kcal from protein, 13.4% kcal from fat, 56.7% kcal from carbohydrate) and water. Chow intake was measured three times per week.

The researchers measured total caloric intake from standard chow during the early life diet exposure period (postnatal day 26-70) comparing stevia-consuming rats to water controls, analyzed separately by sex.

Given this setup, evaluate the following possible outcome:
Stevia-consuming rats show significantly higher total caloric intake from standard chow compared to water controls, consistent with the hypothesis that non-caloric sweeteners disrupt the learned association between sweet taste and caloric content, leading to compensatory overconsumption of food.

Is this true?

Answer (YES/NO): NO